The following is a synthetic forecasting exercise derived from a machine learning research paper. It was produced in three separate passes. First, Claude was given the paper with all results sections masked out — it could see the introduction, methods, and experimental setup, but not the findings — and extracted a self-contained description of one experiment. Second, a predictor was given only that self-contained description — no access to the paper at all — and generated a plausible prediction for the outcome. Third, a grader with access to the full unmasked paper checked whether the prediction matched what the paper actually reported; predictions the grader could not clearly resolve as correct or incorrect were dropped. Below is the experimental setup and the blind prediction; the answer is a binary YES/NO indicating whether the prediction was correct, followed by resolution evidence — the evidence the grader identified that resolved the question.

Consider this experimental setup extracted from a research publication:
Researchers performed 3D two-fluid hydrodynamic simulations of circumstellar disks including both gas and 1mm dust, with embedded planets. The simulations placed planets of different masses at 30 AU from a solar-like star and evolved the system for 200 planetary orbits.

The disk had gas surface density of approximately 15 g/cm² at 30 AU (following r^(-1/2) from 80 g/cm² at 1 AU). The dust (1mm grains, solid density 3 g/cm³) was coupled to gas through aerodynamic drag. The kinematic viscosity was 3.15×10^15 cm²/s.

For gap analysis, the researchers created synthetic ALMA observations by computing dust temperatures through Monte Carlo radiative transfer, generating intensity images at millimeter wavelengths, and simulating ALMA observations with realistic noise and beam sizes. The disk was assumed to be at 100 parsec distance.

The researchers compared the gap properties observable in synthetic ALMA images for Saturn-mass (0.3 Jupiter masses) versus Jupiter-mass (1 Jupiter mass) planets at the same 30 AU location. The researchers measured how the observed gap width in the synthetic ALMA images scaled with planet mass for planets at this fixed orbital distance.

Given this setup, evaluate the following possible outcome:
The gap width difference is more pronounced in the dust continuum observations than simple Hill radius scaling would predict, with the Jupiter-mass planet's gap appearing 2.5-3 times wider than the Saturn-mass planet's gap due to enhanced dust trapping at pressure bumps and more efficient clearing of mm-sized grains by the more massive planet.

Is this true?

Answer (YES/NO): NO